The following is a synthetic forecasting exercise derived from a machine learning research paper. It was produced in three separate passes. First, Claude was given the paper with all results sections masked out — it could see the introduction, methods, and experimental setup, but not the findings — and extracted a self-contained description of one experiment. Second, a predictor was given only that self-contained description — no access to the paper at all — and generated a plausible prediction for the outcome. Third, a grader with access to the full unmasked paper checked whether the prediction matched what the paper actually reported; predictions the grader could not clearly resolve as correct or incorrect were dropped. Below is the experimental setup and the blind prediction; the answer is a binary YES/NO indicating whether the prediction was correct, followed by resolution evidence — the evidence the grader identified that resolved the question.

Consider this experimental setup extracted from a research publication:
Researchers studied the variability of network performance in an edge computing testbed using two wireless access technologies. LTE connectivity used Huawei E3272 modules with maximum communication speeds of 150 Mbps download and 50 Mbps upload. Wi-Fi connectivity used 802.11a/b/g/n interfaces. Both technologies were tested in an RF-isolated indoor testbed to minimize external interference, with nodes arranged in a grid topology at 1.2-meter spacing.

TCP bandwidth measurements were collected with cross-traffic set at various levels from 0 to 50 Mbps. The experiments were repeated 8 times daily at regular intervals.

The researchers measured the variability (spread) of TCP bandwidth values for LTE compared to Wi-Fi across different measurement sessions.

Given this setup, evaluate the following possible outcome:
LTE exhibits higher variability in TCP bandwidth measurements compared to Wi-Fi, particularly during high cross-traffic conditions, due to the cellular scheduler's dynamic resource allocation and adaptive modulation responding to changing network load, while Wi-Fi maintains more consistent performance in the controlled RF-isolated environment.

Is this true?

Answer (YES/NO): NO